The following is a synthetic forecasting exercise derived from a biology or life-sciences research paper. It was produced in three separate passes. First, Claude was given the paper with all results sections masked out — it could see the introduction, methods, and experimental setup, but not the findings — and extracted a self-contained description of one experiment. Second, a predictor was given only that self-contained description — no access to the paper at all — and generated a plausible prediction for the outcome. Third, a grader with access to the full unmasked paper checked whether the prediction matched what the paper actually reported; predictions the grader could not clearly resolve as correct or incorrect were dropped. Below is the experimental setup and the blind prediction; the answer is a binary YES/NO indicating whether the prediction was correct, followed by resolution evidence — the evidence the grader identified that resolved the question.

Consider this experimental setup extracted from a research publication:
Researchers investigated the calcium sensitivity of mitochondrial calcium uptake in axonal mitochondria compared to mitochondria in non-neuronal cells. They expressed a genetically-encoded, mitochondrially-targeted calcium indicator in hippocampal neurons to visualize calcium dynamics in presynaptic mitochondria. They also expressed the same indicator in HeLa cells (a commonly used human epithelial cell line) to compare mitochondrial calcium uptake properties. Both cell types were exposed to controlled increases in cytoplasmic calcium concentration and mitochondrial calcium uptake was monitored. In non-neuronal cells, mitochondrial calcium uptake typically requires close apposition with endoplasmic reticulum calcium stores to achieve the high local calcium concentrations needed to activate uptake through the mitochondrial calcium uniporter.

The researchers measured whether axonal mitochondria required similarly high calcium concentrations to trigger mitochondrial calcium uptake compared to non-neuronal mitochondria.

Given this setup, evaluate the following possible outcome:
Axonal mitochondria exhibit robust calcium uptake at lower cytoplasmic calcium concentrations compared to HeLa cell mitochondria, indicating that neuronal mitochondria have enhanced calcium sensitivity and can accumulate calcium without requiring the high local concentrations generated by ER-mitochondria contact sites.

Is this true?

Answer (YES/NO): YES